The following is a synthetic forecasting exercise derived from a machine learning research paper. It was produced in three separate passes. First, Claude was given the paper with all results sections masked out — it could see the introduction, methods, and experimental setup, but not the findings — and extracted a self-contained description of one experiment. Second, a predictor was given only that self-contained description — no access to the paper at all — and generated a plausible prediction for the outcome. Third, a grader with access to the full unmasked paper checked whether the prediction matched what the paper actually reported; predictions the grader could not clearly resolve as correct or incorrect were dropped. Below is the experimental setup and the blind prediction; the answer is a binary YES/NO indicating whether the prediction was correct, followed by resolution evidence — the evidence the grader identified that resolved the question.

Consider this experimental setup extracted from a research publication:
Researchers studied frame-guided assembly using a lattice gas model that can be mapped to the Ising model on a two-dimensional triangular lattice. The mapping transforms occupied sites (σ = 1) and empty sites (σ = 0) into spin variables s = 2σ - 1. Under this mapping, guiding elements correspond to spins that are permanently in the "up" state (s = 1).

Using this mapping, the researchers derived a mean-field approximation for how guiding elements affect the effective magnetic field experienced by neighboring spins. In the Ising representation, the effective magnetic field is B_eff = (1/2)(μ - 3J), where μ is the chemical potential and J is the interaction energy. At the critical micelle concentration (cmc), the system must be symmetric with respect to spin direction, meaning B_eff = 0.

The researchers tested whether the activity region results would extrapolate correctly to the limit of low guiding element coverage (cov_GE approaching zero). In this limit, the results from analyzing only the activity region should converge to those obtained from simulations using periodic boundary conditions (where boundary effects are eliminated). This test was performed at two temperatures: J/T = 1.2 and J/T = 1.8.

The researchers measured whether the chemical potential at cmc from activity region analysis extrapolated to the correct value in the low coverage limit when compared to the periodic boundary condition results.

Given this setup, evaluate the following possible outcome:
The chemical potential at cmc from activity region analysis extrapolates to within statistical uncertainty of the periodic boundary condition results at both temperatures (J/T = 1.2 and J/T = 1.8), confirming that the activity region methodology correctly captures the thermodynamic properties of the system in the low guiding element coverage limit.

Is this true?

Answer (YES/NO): YES